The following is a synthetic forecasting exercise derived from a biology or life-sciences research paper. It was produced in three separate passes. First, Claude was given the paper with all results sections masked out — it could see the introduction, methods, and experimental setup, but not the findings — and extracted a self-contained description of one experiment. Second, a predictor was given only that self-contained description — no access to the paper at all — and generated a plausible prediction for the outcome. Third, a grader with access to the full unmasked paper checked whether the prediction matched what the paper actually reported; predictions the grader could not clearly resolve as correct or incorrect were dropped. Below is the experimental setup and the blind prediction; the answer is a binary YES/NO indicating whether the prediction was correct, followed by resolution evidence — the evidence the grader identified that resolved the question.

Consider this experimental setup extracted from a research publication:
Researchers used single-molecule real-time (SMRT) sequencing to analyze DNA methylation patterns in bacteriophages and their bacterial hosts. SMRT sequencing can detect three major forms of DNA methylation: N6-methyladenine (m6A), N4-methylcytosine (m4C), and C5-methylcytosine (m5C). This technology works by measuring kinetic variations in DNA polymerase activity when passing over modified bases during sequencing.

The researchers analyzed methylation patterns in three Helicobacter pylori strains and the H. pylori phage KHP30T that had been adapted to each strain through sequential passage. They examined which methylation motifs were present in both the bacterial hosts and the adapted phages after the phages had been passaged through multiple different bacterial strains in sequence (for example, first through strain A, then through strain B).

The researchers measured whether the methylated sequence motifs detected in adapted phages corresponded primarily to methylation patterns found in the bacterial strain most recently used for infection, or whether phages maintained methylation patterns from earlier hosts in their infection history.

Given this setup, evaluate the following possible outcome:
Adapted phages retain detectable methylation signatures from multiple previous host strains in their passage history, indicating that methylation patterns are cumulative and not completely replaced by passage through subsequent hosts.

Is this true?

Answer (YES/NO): NO